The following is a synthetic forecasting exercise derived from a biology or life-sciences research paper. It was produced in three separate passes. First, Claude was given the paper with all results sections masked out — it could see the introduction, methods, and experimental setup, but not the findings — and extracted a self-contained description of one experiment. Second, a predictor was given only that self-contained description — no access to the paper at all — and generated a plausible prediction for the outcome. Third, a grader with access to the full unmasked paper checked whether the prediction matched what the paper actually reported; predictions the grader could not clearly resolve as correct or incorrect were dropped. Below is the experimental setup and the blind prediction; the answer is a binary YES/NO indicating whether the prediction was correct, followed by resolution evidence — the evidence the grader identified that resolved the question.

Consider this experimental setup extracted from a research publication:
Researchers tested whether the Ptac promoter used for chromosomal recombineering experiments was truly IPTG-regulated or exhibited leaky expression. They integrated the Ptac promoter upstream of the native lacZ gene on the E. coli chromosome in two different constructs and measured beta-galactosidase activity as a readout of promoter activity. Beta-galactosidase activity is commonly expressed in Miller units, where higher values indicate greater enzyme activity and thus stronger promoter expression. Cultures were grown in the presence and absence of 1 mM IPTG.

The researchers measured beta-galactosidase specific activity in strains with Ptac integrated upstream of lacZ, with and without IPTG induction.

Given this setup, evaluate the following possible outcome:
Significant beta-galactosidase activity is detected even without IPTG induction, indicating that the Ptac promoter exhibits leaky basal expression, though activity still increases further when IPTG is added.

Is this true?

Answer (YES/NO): YES